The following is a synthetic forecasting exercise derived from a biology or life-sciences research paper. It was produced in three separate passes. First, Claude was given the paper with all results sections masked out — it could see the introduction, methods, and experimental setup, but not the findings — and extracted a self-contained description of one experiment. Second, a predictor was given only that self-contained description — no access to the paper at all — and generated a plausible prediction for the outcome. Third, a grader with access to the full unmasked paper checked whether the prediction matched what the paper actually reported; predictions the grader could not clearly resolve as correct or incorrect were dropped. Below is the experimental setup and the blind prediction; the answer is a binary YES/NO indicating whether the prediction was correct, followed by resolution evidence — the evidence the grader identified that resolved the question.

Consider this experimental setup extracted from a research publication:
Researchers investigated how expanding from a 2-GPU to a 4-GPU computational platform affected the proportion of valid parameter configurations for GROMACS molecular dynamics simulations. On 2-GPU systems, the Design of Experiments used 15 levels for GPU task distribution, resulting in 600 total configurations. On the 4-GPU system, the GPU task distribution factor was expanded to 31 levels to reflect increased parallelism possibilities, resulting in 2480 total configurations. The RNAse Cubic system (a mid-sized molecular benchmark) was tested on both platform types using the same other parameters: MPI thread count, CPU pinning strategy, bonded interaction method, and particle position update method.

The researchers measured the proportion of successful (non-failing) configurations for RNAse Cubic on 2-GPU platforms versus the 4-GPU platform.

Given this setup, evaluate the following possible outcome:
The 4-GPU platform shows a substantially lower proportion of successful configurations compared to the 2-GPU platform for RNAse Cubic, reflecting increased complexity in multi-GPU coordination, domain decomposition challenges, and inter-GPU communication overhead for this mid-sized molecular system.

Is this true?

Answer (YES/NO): YES